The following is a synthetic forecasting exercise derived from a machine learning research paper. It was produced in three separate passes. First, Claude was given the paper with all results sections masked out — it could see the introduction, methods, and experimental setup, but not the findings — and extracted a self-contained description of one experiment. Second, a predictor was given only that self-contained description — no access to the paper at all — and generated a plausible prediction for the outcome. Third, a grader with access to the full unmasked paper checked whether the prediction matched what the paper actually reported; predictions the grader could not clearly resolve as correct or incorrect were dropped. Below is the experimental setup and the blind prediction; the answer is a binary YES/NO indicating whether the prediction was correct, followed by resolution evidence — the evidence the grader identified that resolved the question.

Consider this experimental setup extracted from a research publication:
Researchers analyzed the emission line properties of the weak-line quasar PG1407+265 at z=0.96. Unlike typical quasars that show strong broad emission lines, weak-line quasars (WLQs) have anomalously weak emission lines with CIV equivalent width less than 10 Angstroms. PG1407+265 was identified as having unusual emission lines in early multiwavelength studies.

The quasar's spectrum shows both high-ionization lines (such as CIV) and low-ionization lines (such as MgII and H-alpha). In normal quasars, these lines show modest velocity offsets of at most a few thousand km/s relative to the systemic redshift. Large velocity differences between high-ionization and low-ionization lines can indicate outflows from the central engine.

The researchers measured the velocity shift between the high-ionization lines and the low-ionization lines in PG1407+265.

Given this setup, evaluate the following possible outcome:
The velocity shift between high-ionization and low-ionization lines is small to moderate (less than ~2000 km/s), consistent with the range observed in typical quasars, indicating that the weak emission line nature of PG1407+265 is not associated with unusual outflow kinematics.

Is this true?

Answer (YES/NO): NO